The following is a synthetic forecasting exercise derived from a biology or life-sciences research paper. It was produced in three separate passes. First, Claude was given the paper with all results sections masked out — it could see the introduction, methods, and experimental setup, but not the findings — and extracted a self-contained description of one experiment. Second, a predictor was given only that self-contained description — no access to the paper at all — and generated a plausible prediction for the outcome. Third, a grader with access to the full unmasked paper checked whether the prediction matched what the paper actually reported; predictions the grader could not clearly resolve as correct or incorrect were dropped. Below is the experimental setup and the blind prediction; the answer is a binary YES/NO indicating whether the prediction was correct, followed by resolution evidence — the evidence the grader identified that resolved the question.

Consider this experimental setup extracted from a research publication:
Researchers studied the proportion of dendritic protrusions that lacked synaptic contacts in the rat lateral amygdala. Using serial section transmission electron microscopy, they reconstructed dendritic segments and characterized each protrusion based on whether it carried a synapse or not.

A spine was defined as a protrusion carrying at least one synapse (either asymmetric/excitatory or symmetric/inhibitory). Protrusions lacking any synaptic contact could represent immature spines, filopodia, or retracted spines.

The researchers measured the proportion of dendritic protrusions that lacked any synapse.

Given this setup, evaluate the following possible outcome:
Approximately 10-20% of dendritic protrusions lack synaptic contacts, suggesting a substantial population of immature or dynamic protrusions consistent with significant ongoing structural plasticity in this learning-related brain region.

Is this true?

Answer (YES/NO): NO